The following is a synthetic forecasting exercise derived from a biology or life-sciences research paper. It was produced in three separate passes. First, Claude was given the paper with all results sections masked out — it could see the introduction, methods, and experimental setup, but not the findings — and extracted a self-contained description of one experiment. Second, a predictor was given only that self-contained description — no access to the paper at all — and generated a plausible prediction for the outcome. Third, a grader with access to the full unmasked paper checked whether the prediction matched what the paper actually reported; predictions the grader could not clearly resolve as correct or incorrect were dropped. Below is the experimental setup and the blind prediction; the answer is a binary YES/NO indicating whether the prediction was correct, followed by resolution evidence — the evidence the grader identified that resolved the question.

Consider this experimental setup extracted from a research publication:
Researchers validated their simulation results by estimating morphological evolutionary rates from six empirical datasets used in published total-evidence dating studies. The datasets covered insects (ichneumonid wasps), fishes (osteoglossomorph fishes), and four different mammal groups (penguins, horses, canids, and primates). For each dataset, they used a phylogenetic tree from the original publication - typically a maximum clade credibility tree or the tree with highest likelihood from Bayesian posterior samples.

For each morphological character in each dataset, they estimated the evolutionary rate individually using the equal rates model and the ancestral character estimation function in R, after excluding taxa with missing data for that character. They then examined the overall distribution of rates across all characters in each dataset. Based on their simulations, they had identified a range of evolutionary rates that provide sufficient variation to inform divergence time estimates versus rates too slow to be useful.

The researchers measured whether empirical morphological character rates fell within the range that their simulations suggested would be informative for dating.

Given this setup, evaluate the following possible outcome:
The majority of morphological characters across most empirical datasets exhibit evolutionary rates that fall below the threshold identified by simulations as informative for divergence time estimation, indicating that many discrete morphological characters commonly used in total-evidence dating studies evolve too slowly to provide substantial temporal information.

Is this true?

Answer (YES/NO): NO